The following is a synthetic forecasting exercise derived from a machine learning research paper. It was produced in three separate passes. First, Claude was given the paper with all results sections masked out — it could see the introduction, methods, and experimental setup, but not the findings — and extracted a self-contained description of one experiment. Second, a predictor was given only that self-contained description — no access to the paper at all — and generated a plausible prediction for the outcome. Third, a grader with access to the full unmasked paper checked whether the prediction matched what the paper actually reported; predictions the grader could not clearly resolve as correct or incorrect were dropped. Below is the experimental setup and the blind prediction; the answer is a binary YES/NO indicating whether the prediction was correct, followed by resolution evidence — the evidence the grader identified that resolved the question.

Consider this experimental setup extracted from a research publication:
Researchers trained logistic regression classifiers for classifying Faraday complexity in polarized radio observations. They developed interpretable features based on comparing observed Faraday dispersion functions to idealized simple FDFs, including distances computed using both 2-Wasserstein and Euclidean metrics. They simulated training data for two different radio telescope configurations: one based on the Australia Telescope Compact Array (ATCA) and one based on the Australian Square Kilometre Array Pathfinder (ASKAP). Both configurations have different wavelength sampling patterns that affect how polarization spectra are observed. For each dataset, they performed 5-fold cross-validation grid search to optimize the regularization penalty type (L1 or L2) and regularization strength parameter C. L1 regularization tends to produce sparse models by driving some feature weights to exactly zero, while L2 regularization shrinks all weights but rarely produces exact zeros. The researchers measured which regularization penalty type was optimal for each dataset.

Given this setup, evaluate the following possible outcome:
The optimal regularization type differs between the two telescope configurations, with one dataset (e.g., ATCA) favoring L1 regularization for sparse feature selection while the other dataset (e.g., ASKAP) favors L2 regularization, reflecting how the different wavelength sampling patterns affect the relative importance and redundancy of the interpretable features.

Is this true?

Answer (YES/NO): YES